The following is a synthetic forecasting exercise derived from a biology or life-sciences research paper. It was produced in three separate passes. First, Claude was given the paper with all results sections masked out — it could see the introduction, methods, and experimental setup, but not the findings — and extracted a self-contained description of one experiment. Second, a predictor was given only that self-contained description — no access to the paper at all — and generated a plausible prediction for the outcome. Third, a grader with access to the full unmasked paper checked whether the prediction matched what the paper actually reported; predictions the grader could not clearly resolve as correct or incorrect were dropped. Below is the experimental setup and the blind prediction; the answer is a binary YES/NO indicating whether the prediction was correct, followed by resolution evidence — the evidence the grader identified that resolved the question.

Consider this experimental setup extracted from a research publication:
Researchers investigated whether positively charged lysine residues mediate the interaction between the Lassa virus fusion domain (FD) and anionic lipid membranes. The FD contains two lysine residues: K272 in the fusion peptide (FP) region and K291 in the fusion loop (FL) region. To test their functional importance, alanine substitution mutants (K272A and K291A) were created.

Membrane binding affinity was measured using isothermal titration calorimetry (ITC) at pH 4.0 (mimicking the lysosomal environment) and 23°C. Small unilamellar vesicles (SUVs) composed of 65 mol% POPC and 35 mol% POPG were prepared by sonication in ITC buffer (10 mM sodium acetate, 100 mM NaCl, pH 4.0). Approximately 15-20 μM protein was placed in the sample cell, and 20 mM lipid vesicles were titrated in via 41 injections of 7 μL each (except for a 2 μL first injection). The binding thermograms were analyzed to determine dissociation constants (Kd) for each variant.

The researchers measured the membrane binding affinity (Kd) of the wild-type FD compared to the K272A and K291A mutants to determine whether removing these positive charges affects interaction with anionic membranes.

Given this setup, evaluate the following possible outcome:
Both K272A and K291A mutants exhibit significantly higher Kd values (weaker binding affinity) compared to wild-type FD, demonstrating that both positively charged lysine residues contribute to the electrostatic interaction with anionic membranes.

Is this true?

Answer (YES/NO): NO